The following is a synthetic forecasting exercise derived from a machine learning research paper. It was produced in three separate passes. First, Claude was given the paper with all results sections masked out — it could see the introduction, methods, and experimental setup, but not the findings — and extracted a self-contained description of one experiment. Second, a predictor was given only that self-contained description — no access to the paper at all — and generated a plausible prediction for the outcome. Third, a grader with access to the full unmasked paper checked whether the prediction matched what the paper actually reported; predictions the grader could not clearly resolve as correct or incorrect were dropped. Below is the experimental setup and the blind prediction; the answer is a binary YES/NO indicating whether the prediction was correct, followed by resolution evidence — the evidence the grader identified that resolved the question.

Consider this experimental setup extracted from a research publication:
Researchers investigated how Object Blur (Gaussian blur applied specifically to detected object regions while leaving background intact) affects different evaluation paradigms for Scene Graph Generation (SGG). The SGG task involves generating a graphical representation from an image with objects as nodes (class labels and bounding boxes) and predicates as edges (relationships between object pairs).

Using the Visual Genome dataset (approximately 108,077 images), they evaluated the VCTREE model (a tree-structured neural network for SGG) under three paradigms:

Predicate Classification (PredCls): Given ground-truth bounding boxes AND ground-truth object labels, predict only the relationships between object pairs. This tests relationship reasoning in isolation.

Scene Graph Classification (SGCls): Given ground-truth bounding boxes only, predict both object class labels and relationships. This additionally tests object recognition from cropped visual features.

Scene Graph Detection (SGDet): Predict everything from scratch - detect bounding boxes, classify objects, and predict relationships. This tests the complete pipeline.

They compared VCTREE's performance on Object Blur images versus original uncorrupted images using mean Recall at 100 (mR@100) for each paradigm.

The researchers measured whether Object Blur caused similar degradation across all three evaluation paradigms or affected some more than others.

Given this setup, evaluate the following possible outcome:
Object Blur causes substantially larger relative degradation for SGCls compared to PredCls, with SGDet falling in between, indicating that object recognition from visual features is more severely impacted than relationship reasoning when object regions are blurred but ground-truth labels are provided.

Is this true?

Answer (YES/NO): NO